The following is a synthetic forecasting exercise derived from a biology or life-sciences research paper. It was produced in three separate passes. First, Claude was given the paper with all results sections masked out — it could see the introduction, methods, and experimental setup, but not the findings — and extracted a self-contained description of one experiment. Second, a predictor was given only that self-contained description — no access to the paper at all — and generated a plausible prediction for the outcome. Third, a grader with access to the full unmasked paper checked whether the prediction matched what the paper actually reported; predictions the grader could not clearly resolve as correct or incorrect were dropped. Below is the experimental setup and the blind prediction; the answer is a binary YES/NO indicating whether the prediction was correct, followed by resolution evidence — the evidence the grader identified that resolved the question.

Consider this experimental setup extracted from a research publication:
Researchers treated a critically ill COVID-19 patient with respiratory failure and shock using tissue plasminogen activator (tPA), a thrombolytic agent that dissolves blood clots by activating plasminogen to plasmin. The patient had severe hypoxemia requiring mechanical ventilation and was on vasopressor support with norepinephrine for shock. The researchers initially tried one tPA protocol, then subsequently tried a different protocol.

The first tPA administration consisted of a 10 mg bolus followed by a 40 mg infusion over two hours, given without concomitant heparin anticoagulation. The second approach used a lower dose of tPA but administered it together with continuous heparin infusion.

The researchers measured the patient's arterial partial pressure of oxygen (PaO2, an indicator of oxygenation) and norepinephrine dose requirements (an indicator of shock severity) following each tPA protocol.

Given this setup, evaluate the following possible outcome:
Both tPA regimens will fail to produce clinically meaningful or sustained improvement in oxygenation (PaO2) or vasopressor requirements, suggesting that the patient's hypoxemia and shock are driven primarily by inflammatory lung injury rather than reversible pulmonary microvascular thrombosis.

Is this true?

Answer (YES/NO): NO